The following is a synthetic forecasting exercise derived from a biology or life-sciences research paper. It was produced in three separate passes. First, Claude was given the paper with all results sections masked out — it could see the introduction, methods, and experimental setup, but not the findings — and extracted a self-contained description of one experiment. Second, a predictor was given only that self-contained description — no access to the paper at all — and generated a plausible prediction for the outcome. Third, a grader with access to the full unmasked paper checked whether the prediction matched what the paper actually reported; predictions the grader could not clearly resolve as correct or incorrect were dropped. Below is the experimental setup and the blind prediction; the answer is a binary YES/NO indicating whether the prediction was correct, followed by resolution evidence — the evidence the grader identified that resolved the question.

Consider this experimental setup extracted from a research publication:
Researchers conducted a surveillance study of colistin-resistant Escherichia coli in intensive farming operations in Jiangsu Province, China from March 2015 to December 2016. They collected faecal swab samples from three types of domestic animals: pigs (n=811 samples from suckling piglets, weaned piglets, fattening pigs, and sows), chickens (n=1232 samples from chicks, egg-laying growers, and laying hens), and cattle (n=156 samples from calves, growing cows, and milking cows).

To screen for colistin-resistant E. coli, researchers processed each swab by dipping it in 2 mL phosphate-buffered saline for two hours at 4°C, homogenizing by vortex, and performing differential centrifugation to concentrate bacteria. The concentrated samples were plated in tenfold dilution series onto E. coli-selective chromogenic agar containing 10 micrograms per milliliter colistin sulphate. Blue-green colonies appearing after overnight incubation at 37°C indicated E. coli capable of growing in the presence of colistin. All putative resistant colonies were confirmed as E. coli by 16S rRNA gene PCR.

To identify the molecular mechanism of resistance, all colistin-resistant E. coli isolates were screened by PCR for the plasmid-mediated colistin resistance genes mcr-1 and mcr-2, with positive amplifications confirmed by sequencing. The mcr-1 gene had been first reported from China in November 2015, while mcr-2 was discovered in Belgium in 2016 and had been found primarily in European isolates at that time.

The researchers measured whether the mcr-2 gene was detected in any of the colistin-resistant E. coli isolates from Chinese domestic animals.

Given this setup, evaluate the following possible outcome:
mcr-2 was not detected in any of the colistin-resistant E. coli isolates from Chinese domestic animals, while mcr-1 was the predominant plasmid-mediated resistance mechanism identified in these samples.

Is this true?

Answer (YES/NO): NO